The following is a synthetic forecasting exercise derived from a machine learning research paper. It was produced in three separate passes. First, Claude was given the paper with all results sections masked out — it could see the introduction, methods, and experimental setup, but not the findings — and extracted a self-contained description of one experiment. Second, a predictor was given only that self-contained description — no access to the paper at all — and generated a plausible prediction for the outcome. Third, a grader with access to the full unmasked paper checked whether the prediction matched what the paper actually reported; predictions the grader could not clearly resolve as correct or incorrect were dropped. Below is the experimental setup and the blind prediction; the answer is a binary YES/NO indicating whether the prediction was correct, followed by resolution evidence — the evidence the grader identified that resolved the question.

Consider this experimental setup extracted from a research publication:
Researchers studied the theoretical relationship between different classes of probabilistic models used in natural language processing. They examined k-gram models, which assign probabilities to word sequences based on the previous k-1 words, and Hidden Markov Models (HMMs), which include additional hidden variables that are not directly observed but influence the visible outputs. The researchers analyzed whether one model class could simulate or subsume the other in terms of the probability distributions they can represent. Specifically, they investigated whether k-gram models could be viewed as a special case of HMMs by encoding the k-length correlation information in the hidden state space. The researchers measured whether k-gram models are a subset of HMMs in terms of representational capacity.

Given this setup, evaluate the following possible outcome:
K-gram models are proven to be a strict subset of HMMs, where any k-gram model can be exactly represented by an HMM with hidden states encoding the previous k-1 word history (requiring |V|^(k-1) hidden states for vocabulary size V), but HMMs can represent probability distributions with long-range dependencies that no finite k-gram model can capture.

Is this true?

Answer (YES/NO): NO